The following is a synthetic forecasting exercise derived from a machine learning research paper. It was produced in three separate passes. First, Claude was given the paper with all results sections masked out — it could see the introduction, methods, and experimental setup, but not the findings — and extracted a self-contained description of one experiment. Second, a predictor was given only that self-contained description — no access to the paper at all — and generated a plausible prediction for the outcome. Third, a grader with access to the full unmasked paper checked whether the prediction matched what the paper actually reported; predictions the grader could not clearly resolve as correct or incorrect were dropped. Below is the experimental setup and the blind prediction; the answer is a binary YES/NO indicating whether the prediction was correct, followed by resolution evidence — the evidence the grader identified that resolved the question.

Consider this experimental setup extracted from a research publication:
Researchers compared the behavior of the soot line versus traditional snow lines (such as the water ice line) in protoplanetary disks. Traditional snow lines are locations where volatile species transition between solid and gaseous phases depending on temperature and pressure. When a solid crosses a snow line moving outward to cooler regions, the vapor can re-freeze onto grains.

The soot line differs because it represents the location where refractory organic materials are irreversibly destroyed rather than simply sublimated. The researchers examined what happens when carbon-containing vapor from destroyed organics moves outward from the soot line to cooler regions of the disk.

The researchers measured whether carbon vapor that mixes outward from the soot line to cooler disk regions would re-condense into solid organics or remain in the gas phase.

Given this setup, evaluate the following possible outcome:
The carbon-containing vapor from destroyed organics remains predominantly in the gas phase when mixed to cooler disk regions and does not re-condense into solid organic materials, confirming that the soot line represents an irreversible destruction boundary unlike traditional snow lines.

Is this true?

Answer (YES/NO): YES